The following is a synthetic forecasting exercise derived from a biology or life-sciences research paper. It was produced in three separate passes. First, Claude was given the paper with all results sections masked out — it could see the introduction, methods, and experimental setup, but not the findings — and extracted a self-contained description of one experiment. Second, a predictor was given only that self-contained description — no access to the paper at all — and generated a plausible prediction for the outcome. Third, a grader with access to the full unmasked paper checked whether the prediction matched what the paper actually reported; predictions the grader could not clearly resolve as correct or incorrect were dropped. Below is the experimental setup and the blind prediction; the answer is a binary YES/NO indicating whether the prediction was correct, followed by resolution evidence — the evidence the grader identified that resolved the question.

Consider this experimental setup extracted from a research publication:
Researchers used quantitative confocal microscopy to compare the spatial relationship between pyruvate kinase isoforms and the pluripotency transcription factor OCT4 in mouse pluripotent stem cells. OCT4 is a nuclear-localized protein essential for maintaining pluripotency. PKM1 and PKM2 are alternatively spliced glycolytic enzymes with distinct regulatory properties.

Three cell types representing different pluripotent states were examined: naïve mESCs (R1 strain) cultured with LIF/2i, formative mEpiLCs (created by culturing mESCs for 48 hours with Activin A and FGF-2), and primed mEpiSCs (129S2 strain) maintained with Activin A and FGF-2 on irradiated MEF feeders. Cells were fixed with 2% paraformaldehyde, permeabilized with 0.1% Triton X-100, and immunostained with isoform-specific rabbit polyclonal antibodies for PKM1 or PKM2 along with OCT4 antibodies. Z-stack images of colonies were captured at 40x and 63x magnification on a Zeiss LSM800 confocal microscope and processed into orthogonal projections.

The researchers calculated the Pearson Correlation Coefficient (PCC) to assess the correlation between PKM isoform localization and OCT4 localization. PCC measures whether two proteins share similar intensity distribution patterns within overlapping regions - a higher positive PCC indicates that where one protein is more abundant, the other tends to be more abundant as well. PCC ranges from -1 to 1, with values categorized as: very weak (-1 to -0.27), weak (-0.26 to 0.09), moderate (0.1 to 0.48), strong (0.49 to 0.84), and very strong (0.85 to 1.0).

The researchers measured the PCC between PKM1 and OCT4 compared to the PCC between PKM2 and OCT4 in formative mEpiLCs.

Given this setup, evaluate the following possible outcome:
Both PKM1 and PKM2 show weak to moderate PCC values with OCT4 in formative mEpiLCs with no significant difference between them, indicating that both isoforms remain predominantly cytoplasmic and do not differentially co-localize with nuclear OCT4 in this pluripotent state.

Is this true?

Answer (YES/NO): NO